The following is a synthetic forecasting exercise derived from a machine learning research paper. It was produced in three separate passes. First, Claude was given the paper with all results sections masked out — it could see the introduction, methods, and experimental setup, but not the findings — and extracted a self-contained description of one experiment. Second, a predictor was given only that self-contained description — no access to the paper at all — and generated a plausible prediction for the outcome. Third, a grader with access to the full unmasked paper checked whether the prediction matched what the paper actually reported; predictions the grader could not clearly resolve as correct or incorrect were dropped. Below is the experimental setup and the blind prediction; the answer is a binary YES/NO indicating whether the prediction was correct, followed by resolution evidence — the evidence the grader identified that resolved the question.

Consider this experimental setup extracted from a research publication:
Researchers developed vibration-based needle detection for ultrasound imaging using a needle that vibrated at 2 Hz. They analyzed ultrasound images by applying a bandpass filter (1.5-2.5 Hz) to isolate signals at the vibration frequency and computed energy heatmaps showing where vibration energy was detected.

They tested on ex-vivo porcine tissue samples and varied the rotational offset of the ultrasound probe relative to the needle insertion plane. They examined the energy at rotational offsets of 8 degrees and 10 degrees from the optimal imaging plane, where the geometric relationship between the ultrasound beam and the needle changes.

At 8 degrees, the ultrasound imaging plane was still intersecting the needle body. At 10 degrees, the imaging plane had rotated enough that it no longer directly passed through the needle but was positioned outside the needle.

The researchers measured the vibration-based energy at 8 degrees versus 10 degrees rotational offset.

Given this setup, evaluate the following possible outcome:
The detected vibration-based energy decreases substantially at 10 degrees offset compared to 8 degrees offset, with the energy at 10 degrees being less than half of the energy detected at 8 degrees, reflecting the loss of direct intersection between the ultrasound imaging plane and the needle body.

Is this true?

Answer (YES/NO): NO